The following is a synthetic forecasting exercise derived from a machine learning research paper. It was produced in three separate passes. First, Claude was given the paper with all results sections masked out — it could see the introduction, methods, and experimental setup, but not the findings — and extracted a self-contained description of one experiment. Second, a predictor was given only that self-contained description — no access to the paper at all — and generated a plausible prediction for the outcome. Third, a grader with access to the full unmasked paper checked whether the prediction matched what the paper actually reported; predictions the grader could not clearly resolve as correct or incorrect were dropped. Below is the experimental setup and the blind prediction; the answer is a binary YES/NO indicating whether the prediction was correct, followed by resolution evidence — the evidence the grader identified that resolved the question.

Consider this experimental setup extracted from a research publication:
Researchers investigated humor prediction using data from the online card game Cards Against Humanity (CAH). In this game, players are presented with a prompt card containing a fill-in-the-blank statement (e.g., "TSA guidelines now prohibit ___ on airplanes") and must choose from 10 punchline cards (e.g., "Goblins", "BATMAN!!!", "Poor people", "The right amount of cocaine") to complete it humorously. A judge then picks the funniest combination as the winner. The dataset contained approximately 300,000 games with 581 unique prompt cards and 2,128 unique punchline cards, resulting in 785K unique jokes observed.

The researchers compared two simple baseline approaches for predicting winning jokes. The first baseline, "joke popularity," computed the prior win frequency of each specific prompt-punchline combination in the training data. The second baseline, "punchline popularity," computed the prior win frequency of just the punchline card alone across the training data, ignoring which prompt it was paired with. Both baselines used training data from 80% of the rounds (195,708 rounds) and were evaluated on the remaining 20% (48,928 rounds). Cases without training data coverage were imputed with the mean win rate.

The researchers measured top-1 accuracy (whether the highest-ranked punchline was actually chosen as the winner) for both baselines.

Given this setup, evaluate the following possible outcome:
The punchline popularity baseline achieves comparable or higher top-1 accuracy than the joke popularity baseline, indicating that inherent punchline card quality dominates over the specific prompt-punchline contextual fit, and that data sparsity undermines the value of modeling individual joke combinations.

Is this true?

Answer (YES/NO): YES